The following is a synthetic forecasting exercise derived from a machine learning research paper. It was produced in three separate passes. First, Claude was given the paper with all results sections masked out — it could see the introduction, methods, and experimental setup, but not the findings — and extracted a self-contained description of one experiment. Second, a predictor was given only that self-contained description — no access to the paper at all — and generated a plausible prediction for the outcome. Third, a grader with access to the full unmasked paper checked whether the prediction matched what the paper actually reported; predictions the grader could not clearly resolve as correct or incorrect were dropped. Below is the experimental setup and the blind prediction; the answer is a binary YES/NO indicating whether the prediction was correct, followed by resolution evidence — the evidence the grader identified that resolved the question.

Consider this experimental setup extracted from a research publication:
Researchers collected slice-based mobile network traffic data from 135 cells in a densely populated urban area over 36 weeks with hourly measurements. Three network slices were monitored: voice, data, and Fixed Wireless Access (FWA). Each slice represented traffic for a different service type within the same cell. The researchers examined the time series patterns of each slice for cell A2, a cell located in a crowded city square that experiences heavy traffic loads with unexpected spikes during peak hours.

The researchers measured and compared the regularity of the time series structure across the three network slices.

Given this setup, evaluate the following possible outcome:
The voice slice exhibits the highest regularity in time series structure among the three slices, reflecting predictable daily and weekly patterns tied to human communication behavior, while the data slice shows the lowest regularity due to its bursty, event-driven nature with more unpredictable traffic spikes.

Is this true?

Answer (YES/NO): NO